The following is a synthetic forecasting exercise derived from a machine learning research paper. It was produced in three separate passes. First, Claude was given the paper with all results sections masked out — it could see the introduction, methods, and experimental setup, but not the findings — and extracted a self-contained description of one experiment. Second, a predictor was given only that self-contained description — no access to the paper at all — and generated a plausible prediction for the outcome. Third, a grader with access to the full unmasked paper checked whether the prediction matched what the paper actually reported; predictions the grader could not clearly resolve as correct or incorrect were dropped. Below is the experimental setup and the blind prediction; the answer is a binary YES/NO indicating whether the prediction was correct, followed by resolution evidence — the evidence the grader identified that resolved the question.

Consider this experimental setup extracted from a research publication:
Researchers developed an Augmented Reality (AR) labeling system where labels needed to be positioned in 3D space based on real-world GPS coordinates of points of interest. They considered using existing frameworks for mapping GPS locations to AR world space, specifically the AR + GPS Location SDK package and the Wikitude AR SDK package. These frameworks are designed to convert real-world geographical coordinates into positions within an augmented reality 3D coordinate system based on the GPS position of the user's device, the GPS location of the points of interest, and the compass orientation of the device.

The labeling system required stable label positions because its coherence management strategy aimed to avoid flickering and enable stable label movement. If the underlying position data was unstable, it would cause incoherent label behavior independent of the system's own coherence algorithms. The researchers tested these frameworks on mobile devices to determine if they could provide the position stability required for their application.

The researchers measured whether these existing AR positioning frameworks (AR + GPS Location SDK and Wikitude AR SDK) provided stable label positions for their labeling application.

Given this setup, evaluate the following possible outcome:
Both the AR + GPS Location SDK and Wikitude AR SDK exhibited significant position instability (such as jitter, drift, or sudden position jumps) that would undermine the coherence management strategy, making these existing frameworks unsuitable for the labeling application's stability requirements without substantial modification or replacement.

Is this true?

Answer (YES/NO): YES